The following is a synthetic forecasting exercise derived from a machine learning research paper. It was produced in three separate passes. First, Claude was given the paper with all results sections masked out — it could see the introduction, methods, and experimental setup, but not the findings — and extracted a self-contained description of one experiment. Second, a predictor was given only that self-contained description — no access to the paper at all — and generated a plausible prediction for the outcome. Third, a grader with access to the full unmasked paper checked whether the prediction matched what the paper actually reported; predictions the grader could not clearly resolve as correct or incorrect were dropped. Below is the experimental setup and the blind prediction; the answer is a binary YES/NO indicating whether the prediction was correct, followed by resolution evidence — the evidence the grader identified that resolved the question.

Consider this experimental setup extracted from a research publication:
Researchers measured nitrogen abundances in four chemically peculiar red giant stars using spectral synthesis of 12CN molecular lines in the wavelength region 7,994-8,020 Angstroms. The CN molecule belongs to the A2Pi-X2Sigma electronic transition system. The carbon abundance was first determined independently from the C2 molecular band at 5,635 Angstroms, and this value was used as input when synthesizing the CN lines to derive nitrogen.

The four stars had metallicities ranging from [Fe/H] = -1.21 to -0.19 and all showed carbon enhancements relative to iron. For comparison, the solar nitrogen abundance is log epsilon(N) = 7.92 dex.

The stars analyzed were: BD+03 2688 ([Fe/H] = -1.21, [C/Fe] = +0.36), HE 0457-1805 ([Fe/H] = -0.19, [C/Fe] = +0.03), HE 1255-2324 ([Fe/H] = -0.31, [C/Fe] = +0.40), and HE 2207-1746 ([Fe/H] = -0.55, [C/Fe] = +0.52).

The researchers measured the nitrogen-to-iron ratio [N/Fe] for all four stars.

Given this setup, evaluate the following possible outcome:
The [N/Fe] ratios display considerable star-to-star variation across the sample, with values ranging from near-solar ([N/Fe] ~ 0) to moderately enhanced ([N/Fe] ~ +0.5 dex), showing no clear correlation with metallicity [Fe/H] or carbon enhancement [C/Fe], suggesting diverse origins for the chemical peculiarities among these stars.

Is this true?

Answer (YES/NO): NO